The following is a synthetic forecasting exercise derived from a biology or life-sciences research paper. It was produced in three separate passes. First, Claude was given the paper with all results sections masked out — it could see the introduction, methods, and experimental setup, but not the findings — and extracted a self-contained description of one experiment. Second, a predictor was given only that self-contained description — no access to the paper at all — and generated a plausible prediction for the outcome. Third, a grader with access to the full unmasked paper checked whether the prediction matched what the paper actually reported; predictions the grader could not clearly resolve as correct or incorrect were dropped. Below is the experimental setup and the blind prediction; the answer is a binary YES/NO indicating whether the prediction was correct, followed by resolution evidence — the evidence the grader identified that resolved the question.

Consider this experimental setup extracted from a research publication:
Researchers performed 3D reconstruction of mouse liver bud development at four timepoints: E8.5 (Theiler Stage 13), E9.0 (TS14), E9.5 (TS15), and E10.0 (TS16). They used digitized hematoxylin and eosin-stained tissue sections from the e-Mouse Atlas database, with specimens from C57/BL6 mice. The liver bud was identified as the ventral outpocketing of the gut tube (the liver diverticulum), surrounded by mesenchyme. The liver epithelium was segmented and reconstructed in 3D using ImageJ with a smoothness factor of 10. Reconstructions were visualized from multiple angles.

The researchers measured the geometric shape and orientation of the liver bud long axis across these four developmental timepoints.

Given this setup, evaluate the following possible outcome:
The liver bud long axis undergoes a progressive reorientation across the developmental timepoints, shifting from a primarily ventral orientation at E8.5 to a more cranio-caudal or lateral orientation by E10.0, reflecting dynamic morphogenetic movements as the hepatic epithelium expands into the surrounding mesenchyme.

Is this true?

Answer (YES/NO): NO